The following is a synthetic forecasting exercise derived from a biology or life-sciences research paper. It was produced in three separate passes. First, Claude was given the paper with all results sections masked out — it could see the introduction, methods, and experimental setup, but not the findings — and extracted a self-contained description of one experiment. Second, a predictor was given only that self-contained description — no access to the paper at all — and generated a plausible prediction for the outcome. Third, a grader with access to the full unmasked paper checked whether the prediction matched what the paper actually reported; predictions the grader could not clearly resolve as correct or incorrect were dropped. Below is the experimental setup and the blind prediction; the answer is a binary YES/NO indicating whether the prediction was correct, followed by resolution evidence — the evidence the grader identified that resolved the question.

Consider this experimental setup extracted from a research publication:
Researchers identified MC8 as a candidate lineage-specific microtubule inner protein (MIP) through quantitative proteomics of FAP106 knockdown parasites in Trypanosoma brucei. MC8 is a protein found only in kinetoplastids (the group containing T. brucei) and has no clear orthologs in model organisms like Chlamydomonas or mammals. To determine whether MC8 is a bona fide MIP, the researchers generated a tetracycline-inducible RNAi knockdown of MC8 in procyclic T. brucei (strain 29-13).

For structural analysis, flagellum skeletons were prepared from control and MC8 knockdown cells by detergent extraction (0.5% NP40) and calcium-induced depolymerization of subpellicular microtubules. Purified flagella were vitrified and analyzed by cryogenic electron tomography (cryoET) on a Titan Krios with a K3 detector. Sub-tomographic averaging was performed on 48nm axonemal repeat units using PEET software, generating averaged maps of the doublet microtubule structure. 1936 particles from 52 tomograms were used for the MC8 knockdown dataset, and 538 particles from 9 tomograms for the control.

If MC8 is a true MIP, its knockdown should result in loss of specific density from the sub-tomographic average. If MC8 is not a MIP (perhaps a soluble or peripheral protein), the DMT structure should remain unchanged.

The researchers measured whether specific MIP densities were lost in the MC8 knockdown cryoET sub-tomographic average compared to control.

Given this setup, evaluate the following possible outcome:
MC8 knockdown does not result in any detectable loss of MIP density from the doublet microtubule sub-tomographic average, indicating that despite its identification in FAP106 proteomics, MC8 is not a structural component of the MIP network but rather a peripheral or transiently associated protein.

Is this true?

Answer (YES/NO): NO